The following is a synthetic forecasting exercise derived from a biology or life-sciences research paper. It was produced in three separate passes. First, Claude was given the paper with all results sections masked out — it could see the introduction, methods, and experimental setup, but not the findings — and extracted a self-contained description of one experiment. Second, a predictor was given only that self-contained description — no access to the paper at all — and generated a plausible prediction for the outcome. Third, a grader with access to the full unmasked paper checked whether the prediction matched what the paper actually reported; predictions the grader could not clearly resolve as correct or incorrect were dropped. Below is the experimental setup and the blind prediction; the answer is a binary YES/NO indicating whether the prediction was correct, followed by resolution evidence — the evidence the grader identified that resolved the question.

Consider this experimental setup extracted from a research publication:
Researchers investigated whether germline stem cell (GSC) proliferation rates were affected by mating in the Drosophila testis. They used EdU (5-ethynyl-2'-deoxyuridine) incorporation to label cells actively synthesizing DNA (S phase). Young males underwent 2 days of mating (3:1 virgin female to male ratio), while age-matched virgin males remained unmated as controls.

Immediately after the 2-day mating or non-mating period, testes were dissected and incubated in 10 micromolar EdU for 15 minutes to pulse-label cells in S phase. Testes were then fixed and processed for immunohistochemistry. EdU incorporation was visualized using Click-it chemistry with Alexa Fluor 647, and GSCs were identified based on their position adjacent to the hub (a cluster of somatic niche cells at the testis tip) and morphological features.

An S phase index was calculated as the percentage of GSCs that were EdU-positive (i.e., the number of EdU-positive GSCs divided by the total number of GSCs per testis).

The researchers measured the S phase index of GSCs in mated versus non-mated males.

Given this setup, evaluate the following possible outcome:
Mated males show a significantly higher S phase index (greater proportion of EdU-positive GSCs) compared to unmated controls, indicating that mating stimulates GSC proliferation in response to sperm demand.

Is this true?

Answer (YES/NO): NO